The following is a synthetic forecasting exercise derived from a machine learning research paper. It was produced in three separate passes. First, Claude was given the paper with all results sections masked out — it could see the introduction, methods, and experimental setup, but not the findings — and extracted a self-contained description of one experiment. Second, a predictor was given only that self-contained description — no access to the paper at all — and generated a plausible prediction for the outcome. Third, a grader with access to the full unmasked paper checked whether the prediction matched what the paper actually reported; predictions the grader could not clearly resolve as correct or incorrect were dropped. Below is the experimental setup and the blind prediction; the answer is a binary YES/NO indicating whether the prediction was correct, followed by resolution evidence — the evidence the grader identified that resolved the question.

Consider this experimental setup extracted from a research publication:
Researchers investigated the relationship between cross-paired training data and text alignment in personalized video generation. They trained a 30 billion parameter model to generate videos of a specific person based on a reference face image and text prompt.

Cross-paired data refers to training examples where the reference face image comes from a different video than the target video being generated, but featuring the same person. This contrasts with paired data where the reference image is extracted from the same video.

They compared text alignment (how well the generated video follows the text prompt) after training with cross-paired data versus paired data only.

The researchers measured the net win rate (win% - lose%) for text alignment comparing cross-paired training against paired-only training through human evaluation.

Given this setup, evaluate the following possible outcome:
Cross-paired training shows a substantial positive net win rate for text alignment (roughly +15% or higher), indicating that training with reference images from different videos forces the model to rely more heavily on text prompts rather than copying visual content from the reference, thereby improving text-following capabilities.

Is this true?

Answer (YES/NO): YES